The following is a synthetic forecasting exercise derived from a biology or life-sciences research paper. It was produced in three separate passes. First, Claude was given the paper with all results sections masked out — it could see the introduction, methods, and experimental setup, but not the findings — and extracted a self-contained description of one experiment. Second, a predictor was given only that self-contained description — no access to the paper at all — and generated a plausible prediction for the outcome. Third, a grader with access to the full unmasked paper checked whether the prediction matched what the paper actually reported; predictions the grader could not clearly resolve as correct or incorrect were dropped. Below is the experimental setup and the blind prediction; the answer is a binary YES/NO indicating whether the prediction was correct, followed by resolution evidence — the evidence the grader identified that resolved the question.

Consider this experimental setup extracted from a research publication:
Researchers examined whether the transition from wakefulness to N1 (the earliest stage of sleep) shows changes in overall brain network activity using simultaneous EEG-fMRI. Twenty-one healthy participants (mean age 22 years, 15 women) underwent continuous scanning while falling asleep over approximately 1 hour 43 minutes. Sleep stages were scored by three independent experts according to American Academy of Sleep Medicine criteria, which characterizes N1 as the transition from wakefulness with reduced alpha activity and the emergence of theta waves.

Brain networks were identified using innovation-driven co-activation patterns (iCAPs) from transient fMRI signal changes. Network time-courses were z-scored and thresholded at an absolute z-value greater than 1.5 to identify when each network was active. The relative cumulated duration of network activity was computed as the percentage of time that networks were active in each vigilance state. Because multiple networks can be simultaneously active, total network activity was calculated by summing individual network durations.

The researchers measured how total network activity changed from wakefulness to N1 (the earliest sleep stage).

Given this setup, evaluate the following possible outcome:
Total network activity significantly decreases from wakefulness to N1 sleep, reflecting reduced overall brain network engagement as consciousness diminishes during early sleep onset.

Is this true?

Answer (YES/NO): NO